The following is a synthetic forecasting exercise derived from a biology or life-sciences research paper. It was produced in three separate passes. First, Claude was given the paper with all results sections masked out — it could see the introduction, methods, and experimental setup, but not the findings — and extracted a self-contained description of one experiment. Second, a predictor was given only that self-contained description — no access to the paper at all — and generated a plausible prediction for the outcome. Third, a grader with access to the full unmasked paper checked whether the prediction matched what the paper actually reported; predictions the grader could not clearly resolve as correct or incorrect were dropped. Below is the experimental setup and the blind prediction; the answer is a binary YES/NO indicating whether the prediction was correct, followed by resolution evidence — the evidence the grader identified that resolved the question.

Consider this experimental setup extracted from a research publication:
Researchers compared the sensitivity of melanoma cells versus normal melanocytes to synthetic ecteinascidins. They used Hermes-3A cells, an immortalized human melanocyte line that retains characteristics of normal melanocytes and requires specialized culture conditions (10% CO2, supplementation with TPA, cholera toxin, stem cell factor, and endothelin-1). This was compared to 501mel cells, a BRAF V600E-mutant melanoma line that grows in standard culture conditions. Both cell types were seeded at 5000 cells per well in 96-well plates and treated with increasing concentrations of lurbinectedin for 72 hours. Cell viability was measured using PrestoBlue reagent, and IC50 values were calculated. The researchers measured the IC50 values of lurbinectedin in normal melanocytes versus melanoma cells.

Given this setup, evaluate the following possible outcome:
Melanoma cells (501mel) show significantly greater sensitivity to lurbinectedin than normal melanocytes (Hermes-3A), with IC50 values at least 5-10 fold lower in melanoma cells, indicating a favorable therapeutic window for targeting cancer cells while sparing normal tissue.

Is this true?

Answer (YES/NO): NO